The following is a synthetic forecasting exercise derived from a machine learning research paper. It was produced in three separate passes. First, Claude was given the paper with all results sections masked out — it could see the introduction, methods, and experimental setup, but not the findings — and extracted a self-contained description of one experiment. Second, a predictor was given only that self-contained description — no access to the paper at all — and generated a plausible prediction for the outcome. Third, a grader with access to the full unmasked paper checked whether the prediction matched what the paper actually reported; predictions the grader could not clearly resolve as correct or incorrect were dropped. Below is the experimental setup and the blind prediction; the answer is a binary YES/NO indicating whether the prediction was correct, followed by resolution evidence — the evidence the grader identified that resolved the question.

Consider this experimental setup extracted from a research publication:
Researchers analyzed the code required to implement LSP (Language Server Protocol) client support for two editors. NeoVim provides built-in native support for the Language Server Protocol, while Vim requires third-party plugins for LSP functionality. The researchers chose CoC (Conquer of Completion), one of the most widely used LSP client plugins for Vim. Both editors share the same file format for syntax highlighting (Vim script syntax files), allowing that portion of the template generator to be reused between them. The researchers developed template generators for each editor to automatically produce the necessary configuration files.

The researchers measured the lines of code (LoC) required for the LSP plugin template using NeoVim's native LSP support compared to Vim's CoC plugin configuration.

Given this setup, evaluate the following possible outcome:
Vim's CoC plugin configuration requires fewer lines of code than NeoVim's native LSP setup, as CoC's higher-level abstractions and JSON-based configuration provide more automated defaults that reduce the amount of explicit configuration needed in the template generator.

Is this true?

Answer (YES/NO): YES